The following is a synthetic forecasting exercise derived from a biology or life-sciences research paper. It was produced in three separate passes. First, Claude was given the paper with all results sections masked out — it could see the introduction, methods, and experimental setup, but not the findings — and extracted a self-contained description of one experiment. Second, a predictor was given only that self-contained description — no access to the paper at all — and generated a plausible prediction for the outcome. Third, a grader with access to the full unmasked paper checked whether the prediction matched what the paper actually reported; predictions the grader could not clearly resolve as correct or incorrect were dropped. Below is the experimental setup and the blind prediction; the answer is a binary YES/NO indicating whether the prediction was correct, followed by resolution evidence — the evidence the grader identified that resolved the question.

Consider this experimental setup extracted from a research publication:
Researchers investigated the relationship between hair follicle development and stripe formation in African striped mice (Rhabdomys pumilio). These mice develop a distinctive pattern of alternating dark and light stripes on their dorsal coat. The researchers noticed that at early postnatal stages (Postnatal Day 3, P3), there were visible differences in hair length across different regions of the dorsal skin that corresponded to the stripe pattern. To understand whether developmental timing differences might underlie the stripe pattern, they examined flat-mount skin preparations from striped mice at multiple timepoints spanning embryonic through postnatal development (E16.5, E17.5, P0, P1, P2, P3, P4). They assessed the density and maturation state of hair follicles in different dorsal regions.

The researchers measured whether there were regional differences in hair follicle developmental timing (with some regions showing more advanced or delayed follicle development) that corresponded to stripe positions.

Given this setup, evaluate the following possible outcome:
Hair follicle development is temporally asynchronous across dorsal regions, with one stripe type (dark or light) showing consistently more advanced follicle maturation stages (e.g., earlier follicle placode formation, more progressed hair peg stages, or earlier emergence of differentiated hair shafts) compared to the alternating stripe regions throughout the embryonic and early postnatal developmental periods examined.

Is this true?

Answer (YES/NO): YES